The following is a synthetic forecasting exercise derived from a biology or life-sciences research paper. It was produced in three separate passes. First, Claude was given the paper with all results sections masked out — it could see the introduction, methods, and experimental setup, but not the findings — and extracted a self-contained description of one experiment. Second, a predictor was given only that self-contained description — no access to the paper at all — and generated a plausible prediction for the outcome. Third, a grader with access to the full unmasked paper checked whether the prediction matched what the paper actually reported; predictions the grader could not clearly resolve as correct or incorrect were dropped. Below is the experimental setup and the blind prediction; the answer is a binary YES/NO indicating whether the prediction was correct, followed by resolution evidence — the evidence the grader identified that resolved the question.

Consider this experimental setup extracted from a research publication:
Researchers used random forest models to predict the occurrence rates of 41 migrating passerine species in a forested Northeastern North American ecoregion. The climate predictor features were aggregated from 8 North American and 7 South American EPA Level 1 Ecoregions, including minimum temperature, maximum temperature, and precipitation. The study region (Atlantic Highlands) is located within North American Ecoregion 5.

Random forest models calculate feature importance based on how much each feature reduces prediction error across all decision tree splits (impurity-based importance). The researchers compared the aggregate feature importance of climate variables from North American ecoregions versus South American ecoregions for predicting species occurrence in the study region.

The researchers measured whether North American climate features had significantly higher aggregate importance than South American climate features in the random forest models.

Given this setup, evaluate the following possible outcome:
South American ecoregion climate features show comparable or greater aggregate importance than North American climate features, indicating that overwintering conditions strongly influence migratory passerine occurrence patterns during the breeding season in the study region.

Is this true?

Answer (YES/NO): NO